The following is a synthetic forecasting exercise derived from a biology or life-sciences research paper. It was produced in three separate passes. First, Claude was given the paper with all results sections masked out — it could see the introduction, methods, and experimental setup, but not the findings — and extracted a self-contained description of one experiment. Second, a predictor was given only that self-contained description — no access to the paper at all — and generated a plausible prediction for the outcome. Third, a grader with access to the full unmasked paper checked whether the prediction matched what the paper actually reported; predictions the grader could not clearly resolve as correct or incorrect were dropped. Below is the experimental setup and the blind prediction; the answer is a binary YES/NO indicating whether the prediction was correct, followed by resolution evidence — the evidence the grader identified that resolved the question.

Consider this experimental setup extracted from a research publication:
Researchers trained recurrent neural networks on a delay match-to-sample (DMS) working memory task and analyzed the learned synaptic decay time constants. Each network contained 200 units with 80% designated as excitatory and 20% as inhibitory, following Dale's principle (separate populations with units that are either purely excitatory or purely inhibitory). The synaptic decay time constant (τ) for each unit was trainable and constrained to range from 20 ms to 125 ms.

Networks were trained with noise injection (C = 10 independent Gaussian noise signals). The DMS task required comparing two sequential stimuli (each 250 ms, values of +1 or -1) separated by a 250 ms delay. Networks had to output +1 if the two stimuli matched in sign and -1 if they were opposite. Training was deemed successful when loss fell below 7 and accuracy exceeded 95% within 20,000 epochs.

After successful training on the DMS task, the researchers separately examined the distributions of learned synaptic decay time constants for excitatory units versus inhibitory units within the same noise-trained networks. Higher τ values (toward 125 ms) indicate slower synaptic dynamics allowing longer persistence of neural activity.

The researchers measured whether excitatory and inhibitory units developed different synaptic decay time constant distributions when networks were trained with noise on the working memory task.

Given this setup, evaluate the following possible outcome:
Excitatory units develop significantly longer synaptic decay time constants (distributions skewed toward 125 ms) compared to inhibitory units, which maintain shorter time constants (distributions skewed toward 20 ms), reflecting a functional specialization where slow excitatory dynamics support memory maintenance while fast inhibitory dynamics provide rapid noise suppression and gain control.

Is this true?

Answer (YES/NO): NO